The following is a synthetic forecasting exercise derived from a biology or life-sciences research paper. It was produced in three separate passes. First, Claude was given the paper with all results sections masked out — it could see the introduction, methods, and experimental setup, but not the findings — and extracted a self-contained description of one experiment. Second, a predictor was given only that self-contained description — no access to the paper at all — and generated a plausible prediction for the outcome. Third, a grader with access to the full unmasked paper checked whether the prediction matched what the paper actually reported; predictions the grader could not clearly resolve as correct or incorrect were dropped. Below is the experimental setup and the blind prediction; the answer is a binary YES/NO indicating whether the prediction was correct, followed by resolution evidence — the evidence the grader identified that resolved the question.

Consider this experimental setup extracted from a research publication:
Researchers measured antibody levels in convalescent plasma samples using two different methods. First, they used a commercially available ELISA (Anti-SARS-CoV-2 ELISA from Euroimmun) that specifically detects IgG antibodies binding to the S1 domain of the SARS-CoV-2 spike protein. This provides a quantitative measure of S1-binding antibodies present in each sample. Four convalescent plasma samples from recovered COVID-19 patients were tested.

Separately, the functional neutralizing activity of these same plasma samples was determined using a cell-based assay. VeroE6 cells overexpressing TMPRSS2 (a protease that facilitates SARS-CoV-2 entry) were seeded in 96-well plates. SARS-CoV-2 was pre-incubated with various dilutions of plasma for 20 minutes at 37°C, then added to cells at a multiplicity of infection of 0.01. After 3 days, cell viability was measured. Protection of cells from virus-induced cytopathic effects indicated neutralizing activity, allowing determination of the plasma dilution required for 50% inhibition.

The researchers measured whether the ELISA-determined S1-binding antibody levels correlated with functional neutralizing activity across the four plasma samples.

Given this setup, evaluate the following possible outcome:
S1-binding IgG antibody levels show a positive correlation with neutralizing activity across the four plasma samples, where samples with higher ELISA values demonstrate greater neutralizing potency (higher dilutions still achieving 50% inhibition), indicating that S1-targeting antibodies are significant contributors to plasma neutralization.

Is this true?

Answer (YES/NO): YES